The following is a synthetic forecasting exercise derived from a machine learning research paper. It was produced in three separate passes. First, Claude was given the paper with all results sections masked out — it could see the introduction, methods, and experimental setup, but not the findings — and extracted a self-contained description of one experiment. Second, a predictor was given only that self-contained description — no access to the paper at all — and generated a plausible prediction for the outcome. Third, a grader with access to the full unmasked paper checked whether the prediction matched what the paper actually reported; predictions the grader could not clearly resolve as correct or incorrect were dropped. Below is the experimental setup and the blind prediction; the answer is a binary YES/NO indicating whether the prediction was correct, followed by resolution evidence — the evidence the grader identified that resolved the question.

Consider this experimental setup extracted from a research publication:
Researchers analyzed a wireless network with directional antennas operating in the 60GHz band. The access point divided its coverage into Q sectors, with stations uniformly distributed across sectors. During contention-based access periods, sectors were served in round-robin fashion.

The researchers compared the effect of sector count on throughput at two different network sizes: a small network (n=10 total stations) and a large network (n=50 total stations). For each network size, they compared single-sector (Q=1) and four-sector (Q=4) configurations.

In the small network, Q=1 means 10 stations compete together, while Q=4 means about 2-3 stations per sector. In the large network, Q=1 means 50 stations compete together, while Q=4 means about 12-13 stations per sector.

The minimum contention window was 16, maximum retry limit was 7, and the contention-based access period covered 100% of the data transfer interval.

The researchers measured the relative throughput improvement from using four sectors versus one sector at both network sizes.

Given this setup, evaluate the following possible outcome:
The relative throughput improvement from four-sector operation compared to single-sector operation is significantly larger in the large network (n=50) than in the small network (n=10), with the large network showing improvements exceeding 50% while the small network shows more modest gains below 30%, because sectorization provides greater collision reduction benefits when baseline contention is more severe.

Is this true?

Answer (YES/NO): NO